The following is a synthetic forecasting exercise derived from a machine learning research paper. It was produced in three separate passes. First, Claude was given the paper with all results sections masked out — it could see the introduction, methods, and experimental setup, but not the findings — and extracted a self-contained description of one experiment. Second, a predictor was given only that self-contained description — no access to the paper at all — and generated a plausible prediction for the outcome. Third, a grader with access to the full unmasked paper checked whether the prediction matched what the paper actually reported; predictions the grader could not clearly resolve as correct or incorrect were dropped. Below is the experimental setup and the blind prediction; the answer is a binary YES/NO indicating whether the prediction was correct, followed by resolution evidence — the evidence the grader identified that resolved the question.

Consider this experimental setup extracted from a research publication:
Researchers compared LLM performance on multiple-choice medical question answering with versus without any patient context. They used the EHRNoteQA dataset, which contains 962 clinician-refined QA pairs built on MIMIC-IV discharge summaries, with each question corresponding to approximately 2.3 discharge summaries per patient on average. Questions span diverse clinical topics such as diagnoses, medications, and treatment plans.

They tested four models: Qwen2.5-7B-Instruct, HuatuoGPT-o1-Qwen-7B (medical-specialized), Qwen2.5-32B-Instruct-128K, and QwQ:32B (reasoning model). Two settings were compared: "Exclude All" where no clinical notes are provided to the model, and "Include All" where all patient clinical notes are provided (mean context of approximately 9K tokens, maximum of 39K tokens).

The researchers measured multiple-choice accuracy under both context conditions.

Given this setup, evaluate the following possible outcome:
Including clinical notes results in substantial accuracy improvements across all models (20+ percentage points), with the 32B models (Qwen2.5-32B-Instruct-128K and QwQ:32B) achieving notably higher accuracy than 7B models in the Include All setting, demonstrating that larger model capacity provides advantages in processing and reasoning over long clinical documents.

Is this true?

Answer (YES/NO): YES